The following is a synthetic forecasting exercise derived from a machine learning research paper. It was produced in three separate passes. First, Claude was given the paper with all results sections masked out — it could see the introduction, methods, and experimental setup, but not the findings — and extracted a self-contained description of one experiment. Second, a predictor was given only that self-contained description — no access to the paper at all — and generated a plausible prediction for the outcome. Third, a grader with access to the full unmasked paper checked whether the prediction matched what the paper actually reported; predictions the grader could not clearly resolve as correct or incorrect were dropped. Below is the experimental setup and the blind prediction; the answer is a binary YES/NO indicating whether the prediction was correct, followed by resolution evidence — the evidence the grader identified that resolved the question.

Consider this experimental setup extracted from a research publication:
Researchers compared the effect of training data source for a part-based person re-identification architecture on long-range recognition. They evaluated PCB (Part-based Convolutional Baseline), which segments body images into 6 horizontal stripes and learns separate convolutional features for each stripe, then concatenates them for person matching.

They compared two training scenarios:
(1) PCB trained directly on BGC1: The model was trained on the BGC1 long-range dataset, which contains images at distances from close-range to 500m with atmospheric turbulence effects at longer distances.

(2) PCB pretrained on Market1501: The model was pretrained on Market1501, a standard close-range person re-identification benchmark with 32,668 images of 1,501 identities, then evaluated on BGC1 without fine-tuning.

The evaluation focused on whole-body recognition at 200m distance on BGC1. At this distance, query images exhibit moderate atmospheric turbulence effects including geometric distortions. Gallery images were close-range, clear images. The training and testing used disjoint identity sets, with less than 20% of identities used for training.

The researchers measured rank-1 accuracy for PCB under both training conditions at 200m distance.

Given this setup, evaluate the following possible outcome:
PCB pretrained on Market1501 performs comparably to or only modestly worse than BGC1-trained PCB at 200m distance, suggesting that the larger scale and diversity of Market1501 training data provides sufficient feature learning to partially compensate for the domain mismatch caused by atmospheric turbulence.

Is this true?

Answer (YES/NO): NO